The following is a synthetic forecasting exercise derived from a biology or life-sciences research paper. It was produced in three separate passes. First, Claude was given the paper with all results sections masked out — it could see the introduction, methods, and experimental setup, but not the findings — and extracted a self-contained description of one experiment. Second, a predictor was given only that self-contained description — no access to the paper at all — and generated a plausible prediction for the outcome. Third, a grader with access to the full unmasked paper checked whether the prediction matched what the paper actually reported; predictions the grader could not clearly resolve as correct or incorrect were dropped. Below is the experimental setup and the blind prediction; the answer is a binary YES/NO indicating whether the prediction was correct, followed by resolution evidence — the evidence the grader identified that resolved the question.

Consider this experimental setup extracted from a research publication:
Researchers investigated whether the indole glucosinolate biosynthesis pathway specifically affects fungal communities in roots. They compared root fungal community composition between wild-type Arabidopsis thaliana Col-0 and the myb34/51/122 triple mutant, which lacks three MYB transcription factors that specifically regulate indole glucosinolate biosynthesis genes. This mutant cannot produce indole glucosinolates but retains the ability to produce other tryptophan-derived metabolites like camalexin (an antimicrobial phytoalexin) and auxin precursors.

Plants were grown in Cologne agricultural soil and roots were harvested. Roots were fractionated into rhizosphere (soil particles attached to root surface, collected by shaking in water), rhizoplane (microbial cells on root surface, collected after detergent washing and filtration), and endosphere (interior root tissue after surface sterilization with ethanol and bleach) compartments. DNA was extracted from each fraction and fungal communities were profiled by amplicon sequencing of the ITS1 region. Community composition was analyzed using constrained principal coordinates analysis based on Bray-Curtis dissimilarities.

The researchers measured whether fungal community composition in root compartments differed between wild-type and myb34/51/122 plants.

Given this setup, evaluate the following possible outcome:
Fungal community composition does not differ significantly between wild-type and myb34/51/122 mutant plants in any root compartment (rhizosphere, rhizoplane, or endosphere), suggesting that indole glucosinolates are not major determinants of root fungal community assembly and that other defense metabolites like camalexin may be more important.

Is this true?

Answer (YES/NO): NO